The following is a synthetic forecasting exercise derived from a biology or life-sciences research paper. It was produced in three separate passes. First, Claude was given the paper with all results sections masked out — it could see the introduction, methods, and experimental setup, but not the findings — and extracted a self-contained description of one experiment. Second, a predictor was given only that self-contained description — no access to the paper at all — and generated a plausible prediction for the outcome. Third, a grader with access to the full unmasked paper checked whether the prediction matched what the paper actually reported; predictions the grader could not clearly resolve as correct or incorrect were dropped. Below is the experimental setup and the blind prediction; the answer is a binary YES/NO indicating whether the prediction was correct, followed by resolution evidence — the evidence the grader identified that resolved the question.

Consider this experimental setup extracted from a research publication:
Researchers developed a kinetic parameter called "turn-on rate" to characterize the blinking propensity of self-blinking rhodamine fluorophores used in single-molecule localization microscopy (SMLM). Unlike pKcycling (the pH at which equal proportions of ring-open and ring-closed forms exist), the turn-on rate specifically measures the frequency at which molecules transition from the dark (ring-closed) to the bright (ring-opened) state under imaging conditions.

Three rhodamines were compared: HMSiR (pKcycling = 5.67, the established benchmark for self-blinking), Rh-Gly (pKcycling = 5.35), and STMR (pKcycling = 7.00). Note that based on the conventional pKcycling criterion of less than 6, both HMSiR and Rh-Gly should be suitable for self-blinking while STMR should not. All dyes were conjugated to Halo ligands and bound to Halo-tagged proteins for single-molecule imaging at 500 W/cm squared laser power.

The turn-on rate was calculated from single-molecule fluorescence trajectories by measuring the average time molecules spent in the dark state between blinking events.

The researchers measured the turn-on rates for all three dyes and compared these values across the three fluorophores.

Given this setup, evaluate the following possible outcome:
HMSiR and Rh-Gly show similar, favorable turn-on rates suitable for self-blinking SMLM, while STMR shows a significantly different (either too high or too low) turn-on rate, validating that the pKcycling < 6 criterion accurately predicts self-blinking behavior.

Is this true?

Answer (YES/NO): NO